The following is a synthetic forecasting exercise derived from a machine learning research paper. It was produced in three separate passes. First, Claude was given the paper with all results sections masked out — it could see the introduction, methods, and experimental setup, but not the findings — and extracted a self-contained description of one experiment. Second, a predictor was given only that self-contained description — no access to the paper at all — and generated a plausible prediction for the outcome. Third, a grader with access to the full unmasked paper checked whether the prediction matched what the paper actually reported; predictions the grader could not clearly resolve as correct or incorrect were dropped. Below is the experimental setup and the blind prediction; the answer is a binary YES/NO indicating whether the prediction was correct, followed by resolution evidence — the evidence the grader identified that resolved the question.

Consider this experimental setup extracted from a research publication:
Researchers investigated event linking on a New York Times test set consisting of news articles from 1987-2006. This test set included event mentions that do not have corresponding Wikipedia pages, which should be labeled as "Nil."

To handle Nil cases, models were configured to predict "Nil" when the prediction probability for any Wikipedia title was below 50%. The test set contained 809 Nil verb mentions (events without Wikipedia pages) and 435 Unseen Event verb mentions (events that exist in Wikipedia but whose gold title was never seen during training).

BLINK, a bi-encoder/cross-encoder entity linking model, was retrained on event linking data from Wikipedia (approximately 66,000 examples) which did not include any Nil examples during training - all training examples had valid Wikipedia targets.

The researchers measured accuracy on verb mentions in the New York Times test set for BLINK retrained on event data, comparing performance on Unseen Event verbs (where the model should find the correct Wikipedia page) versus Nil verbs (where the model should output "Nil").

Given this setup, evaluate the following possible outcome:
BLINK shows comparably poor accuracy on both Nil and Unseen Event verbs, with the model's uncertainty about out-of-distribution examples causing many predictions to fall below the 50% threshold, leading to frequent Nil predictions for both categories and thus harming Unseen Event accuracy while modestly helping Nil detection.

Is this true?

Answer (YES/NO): NO